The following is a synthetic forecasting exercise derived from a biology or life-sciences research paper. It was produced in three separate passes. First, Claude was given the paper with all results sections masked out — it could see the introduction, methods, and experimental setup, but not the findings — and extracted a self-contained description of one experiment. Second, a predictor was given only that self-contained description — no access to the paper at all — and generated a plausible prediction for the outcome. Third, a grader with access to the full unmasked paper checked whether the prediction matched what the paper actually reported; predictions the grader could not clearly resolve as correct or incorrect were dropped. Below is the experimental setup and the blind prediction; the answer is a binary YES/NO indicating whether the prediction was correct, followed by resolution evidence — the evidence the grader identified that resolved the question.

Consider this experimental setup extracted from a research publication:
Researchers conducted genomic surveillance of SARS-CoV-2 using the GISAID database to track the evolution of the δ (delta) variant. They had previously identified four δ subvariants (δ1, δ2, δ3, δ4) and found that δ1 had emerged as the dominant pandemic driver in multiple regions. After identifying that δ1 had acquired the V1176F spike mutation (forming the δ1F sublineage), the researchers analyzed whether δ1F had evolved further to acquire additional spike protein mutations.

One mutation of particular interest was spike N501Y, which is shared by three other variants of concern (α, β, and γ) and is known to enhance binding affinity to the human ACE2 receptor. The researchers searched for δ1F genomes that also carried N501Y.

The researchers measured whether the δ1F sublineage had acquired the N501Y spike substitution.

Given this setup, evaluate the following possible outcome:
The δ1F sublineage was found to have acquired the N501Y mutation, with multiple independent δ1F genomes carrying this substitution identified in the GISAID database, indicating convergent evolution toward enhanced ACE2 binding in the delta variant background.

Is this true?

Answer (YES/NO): NO